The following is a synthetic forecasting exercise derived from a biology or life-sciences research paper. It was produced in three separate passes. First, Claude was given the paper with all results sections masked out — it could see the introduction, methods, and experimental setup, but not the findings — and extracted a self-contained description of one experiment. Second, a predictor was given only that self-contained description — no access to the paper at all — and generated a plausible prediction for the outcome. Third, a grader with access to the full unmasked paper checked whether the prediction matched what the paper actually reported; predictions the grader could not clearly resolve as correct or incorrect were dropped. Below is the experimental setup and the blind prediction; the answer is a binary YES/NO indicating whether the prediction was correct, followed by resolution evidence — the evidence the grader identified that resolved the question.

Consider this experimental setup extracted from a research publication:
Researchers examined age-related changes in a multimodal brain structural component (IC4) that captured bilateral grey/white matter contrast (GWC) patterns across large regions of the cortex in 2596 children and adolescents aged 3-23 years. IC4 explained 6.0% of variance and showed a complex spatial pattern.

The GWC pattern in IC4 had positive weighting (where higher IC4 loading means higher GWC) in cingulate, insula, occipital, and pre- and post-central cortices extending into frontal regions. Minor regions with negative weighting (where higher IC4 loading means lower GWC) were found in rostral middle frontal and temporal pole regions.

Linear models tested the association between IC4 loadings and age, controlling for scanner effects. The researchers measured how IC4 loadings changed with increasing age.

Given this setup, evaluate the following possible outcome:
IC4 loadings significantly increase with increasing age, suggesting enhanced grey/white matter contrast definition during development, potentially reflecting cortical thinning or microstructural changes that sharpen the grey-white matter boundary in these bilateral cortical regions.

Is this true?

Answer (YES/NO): NO